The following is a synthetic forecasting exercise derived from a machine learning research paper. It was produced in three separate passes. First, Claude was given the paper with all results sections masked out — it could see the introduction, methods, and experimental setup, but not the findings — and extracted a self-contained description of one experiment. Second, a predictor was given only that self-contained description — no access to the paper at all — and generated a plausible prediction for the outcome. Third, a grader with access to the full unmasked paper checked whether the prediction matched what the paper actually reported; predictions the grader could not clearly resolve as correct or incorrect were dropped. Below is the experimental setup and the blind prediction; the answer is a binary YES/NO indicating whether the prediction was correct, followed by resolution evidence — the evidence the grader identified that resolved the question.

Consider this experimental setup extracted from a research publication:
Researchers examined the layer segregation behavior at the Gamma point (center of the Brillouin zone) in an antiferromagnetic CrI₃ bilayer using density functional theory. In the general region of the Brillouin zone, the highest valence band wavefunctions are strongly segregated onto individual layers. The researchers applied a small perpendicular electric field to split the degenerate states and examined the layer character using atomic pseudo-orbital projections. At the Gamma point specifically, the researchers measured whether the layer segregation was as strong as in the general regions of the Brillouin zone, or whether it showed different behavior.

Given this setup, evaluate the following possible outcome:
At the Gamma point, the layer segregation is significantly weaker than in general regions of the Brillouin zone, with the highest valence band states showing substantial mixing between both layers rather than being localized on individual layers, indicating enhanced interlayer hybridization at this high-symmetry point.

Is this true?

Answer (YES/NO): NO